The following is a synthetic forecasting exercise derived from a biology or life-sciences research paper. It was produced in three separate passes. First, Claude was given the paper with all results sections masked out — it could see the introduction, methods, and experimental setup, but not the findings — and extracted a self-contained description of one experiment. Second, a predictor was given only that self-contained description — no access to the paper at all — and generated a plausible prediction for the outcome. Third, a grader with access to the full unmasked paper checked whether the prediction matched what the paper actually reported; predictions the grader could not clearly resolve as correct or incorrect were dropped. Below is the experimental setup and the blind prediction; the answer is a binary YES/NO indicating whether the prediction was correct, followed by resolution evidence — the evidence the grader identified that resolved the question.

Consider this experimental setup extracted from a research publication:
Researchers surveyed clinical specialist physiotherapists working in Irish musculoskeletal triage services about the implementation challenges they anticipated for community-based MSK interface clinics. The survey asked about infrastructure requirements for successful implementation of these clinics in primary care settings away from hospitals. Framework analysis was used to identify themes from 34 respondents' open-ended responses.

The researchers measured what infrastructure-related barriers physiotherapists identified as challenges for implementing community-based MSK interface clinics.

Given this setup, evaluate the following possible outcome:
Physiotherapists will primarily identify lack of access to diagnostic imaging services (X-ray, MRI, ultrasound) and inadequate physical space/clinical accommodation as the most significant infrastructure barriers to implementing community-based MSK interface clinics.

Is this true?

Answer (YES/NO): NO